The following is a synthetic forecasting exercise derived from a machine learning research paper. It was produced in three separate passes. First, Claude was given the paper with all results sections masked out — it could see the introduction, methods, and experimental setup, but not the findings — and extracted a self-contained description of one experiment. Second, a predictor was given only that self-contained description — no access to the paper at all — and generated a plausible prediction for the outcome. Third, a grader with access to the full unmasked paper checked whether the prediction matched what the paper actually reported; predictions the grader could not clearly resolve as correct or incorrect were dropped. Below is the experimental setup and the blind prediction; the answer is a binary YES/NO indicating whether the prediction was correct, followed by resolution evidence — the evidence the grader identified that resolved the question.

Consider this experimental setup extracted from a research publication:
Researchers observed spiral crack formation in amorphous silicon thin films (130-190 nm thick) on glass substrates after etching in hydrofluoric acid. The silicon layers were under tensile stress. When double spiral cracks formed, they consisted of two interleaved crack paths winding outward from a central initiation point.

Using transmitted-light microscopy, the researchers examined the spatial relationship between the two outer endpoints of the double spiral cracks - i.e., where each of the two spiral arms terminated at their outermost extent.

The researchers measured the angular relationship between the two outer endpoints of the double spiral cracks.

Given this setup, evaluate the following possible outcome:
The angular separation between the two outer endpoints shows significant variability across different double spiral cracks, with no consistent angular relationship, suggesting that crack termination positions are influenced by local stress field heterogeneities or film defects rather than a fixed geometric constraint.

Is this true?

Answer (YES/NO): NO